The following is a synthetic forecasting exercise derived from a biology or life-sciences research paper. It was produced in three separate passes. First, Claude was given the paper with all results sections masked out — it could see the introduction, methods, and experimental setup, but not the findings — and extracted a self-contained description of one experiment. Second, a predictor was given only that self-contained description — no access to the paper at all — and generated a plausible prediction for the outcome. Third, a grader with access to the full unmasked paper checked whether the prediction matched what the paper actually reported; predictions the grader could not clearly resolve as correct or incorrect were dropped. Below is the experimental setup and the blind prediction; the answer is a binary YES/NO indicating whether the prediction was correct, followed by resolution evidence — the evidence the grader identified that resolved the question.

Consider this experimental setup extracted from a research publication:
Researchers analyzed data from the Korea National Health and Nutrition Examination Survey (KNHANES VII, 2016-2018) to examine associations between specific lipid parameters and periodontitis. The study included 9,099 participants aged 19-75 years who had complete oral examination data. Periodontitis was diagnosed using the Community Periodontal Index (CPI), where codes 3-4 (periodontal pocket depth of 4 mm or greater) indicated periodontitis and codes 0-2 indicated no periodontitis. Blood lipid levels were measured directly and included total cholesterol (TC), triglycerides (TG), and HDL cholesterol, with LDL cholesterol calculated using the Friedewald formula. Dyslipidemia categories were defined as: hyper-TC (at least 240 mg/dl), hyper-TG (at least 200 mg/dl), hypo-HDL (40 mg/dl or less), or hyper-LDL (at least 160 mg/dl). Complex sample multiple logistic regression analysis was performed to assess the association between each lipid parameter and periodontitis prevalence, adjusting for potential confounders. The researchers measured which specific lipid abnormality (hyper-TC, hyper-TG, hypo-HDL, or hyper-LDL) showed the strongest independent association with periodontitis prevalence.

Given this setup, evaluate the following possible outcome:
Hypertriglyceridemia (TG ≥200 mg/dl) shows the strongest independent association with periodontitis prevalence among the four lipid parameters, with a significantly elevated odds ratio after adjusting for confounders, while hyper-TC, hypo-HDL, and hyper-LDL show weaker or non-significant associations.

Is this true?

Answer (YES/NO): NO